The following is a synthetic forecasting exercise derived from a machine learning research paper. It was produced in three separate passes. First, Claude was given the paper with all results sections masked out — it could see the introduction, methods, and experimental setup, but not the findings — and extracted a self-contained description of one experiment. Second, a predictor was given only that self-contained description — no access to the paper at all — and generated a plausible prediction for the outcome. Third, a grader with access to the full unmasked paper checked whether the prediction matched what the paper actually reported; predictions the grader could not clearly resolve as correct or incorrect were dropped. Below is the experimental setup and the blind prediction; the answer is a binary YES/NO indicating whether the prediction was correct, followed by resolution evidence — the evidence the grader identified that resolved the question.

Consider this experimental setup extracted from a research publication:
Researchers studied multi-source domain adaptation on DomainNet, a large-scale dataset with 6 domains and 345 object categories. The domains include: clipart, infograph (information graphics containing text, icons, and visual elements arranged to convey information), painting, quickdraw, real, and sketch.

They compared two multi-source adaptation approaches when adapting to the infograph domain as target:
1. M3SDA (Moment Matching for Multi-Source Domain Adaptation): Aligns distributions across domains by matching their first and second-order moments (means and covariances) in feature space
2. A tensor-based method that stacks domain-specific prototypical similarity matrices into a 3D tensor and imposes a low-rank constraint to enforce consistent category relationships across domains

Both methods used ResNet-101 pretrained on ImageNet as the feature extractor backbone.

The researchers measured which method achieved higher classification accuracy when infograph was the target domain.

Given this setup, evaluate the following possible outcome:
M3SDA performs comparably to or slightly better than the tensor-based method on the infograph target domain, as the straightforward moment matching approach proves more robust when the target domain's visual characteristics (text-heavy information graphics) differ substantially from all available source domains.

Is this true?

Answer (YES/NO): YES